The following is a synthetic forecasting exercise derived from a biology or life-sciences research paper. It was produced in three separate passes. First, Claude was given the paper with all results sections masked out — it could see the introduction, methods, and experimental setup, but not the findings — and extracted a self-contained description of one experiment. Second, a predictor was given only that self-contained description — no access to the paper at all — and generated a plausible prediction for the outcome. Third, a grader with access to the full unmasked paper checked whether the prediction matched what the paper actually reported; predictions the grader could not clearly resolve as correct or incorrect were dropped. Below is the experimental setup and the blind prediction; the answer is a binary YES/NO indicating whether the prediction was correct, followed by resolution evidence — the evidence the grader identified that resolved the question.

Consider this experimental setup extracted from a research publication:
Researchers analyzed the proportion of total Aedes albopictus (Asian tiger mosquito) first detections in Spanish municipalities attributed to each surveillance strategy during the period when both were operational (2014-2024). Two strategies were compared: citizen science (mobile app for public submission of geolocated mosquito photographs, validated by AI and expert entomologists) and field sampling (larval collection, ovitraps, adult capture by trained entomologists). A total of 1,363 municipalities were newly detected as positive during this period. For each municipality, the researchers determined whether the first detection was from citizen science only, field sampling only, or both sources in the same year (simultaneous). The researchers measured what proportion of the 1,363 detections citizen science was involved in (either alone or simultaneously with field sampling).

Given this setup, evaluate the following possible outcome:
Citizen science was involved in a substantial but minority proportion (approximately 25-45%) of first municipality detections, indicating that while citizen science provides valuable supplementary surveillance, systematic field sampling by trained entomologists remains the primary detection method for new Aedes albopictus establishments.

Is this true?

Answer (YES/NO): YES